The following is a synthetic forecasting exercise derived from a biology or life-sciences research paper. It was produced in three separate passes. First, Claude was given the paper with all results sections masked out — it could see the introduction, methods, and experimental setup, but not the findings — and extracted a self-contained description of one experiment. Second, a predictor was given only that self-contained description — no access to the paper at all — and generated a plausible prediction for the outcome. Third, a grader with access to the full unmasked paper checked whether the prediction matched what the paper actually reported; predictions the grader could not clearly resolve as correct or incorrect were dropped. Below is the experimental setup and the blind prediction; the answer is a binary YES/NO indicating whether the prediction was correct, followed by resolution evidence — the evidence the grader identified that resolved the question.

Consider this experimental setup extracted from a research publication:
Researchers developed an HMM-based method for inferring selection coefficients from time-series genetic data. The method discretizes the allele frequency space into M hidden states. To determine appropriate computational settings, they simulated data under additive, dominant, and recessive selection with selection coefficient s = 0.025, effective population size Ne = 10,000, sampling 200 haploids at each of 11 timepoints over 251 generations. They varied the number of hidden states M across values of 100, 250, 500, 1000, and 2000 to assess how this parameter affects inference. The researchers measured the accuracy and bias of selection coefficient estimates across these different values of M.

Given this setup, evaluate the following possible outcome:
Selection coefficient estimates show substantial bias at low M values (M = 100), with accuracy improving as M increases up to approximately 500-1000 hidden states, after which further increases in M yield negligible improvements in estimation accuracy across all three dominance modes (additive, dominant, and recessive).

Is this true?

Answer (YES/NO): NO